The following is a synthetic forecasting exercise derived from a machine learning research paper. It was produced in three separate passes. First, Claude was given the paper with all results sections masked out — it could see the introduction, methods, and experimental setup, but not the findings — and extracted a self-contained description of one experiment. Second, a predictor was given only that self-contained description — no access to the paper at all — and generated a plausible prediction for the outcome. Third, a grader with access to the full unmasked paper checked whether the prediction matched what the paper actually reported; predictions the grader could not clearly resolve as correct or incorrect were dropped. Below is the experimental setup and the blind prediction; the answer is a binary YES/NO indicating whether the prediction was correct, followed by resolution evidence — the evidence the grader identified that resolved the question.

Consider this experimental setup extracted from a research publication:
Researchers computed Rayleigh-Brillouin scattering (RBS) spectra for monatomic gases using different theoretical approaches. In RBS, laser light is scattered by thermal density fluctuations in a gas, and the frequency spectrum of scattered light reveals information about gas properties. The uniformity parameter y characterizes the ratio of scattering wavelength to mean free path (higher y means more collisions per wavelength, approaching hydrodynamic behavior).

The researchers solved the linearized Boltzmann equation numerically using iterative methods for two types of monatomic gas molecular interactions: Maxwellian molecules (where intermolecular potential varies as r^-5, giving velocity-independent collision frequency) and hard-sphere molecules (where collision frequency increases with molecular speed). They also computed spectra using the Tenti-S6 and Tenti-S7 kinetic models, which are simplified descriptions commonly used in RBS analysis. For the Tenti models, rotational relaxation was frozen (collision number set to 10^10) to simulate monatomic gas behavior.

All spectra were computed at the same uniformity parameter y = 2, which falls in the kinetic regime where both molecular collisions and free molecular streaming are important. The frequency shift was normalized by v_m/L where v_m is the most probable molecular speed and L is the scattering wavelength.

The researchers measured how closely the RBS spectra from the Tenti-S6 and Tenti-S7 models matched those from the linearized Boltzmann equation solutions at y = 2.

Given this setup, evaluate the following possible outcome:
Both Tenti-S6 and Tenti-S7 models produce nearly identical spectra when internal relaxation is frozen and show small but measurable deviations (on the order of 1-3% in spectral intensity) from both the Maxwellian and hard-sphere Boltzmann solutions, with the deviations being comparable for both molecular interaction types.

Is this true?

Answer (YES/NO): NO